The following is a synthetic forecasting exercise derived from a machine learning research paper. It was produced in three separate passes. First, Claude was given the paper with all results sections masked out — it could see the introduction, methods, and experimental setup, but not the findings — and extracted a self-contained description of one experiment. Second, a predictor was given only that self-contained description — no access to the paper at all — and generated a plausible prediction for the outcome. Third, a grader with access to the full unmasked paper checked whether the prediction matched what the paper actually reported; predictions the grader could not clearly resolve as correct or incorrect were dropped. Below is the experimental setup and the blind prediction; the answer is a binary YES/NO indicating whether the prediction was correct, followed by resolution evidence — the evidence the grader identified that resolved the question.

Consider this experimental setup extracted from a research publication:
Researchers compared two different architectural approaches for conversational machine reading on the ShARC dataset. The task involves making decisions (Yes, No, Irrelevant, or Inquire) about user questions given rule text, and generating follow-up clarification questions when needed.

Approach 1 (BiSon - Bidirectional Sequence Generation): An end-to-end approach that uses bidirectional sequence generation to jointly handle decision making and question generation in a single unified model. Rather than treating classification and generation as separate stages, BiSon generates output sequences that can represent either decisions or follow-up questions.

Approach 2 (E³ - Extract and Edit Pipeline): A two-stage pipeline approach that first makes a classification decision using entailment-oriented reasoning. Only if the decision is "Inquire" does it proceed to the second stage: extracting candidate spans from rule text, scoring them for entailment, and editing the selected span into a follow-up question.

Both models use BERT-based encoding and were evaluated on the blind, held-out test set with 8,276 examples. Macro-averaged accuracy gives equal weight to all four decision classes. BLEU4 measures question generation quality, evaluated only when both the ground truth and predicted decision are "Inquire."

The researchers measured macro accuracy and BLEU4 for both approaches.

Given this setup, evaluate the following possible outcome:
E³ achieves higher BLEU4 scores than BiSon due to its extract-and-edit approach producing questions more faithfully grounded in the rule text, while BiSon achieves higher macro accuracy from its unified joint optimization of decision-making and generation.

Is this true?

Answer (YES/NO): NO